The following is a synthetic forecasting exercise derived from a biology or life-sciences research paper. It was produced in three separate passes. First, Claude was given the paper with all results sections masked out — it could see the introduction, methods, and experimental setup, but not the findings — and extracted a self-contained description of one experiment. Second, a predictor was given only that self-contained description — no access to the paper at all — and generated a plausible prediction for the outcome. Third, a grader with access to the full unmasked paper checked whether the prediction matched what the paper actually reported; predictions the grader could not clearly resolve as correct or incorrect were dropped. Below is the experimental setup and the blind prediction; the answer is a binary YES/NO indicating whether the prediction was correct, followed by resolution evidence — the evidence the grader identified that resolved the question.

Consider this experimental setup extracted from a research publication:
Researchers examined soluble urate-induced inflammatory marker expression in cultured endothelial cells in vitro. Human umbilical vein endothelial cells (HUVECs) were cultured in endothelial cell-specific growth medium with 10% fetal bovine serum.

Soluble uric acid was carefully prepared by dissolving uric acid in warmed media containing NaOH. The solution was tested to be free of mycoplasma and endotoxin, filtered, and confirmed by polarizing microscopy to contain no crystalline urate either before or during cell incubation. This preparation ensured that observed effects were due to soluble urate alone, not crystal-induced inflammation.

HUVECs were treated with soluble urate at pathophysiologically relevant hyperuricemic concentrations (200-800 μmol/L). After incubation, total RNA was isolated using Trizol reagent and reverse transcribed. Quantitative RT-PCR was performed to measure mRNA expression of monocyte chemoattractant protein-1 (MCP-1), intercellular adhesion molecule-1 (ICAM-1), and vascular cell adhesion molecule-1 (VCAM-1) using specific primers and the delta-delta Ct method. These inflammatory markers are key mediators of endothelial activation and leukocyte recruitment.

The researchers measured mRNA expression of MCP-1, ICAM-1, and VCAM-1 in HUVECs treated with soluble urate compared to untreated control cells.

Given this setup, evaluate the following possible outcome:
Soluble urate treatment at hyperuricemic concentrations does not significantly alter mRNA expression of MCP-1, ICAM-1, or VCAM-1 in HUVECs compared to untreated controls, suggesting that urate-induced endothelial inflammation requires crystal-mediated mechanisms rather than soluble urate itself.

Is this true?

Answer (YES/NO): NO